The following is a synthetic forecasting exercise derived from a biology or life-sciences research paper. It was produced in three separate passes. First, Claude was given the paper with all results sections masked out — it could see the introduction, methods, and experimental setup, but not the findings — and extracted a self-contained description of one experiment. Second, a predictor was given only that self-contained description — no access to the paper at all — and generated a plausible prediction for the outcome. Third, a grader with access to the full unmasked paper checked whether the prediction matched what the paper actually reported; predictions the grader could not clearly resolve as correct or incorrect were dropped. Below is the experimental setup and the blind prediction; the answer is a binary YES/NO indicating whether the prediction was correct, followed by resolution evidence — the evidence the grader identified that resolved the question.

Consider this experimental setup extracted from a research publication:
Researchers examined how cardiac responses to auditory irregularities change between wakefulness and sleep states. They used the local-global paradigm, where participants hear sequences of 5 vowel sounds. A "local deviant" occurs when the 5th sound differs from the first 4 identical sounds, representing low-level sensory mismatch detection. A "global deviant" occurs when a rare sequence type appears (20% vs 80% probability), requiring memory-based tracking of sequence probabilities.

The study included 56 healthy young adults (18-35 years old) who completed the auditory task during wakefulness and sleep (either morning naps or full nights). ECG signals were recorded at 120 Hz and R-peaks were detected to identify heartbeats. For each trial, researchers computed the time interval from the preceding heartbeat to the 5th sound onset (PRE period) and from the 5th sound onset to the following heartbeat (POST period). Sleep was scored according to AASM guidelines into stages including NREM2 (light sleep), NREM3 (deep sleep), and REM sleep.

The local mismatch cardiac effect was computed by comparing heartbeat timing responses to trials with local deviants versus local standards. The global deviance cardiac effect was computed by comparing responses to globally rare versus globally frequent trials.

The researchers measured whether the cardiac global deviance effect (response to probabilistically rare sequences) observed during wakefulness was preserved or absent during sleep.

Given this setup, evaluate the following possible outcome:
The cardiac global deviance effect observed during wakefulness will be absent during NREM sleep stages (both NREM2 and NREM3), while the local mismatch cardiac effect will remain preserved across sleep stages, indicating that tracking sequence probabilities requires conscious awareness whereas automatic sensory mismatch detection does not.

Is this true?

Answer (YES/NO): NO